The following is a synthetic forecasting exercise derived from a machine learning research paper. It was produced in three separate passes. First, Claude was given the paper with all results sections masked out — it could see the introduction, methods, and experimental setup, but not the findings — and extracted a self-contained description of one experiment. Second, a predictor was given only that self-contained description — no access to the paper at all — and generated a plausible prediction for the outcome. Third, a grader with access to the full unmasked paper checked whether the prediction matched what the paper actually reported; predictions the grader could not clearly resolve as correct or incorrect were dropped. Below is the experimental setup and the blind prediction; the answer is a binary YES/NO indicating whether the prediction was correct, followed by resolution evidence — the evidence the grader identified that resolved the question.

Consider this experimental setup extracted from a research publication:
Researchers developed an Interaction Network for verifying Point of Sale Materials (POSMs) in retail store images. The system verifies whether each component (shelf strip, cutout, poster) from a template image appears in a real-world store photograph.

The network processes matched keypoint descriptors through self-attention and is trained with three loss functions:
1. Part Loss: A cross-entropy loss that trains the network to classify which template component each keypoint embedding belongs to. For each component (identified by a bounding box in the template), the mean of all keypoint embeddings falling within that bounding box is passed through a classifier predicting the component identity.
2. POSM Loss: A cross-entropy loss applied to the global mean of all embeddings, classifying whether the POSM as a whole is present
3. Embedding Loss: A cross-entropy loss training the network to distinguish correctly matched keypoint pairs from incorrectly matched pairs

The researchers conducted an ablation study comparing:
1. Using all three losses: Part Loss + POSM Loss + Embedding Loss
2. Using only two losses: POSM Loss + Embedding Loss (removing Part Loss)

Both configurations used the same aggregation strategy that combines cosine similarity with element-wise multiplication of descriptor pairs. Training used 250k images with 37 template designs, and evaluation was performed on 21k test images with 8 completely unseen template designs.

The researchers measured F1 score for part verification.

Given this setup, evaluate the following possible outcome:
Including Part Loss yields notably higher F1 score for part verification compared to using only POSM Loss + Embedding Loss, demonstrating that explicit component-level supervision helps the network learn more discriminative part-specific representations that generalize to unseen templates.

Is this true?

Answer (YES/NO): NO